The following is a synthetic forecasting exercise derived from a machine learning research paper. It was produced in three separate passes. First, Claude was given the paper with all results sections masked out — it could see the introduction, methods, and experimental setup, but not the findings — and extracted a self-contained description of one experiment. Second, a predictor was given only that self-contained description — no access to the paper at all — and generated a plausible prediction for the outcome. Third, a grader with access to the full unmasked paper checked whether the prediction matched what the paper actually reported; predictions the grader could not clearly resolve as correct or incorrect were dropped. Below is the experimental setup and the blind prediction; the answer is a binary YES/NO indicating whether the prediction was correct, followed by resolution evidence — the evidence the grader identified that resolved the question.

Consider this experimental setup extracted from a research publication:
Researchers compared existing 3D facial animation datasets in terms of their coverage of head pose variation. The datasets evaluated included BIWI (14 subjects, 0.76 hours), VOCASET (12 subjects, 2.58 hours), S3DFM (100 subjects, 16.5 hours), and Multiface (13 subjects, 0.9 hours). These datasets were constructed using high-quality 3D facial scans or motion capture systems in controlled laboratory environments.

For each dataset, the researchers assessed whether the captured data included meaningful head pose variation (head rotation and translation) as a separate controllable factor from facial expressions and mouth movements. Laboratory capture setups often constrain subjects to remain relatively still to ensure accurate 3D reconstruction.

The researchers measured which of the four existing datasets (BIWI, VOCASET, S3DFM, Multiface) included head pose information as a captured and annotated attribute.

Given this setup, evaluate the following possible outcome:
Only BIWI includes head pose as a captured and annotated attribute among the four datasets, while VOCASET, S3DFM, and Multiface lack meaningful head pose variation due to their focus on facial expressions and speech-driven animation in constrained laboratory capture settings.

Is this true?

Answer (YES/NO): NO